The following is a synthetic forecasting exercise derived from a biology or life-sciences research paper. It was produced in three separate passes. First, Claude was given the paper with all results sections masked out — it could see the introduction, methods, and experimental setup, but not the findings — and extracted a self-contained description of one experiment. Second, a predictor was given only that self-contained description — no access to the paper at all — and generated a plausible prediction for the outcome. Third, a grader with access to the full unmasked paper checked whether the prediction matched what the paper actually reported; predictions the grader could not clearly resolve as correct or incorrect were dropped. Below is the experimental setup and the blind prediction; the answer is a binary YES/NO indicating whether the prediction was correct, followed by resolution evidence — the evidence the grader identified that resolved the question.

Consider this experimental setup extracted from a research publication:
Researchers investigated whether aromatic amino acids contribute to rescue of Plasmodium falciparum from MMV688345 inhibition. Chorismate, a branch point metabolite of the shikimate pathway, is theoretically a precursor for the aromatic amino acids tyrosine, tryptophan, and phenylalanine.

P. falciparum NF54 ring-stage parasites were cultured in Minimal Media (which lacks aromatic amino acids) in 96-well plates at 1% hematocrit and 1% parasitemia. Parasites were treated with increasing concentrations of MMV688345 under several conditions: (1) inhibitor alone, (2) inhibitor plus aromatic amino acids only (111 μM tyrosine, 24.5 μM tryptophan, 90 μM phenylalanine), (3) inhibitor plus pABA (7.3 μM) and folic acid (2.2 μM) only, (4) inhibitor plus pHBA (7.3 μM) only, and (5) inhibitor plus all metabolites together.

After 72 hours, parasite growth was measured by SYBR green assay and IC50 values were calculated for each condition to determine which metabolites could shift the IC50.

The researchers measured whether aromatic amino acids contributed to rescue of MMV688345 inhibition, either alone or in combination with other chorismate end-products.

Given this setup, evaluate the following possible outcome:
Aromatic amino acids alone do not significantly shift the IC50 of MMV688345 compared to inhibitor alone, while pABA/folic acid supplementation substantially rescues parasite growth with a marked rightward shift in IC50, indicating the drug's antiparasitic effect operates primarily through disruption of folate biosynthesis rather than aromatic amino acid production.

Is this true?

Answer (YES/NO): YES